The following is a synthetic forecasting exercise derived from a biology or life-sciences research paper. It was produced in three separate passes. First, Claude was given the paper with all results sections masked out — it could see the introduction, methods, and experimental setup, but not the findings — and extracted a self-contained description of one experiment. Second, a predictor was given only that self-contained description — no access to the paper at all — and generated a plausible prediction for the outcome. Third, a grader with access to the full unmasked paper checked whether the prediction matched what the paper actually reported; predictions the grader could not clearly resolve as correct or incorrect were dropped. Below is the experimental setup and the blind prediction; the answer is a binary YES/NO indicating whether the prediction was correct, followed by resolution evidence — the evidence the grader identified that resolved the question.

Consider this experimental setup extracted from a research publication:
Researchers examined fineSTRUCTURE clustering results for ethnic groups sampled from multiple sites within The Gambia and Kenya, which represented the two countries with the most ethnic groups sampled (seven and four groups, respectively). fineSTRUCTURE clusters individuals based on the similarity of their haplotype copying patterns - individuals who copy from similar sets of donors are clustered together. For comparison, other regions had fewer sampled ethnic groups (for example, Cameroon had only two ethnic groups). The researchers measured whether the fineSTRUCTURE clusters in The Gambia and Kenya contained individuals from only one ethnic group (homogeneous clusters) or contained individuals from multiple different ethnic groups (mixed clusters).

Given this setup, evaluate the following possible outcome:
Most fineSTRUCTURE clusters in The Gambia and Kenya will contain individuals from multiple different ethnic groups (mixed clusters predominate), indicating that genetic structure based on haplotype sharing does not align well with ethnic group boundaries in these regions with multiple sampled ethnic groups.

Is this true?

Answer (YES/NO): YES